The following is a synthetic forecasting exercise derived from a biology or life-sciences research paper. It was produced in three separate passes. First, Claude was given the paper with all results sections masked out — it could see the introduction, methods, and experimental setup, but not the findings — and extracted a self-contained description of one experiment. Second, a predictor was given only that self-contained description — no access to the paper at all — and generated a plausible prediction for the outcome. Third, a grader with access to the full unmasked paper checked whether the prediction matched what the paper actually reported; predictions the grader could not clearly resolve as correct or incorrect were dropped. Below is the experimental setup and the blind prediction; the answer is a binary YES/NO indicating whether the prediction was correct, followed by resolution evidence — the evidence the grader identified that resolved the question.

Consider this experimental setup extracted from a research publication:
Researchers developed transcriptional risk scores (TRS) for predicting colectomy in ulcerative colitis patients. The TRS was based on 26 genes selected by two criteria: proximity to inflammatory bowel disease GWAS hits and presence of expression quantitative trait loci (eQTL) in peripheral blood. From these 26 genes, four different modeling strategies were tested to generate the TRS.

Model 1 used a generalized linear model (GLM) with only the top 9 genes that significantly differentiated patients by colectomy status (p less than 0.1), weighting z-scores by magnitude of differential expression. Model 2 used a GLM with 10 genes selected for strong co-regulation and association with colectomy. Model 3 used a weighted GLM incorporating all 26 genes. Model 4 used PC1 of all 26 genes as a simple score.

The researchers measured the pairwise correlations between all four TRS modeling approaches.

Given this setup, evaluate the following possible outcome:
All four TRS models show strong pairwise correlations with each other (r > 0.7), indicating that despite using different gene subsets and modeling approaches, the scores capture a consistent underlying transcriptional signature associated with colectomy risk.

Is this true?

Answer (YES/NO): YES